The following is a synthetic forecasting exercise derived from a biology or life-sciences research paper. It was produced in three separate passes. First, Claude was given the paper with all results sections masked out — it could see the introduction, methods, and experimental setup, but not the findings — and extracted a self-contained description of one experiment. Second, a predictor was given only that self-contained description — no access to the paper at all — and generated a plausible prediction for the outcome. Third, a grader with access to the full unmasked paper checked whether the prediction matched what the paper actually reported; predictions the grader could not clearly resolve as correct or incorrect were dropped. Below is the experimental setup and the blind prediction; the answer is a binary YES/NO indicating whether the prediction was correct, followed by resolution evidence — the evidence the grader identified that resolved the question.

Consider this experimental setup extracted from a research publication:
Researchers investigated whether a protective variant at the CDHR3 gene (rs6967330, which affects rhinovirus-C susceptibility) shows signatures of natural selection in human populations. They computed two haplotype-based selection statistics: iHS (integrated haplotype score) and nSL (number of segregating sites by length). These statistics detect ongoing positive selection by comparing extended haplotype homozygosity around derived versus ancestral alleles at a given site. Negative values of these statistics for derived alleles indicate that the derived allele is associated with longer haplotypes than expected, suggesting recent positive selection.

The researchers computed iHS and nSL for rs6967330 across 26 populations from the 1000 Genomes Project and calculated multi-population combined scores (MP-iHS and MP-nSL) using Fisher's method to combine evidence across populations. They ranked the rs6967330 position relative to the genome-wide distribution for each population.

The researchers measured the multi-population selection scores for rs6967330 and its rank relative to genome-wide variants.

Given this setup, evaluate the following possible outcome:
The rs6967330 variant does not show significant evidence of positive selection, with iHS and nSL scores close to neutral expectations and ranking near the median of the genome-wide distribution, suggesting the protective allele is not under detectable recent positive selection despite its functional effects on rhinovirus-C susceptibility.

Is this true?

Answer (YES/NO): NO